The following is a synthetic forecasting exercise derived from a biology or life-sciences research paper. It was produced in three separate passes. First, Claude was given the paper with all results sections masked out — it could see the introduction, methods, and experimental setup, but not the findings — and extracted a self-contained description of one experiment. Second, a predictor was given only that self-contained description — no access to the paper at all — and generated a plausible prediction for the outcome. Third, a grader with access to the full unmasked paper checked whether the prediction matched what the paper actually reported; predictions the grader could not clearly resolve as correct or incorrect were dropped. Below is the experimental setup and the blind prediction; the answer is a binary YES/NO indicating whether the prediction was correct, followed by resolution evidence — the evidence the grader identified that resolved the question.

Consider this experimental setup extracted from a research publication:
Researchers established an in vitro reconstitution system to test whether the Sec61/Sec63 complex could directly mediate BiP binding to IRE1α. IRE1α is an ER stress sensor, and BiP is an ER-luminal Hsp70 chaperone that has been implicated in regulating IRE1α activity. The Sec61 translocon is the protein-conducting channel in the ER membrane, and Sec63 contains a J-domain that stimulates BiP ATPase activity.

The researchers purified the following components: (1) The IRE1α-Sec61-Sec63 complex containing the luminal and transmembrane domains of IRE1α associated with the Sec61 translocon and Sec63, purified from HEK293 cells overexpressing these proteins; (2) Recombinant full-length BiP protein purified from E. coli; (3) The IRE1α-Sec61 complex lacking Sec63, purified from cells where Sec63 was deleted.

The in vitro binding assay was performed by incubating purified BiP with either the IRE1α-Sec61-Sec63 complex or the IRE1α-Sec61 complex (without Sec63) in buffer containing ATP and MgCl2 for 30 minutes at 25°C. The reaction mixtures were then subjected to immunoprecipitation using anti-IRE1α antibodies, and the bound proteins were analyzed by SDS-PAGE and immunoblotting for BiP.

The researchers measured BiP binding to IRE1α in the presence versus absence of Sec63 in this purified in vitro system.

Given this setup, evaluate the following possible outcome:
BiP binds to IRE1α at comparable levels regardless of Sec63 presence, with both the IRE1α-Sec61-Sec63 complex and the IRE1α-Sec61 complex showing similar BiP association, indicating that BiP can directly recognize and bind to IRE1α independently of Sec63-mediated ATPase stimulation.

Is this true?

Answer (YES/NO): NO